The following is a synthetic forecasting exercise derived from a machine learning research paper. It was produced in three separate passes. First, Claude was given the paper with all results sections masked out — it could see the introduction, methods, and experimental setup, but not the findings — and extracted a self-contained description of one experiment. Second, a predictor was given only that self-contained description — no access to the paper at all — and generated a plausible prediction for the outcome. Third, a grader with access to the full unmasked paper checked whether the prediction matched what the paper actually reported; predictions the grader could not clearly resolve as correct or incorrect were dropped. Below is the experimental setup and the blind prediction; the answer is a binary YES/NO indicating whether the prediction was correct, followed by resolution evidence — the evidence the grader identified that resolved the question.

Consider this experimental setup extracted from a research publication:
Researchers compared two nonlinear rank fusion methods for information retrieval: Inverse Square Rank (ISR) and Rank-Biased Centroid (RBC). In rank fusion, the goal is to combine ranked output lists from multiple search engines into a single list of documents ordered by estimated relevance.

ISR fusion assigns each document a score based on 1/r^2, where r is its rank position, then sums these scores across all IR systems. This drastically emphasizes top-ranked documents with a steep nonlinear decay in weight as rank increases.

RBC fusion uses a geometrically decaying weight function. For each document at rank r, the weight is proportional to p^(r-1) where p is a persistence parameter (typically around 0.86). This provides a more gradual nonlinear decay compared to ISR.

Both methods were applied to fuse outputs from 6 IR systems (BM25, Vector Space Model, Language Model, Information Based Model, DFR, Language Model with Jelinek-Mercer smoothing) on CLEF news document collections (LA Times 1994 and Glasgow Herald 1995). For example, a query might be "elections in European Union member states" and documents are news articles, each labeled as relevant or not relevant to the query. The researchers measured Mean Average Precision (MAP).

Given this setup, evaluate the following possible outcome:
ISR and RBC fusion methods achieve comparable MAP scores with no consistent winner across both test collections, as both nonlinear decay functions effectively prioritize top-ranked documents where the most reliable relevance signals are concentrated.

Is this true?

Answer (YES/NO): NO